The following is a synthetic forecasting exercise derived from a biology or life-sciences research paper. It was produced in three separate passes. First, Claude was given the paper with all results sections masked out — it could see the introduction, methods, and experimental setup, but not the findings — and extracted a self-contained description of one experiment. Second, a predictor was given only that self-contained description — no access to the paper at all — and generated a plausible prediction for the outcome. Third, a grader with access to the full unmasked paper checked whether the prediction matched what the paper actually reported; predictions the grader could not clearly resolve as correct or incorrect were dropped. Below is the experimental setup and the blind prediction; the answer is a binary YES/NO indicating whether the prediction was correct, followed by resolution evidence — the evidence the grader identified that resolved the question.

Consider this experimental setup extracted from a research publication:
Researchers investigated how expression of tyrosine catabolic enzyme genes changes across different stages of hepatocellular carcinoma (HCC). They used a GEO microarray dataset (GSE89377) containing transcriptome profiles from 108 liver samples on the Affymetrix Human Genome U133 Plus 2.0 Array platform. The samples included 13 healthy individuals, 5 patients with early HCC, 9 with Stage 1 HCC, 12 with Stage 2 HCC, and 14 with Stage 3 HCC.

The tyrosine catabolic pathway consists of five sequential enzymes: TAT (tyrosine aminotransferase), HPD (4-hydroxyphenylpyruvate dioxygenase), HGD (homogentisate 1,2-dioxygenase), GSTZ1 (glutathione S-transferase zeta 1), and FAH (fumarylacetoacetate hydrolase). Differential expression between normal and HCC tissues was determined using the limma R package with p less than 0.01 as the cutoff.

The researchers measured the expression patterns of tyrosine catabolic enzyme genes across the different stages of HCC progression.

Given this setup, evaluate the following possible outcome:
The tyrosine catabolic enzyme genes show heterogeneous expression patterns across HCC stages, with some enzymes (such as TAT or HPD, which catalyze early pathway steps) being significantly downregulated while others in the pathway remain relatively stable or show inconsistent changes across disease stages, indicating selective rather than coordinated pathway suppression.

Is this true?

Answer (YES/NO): NO